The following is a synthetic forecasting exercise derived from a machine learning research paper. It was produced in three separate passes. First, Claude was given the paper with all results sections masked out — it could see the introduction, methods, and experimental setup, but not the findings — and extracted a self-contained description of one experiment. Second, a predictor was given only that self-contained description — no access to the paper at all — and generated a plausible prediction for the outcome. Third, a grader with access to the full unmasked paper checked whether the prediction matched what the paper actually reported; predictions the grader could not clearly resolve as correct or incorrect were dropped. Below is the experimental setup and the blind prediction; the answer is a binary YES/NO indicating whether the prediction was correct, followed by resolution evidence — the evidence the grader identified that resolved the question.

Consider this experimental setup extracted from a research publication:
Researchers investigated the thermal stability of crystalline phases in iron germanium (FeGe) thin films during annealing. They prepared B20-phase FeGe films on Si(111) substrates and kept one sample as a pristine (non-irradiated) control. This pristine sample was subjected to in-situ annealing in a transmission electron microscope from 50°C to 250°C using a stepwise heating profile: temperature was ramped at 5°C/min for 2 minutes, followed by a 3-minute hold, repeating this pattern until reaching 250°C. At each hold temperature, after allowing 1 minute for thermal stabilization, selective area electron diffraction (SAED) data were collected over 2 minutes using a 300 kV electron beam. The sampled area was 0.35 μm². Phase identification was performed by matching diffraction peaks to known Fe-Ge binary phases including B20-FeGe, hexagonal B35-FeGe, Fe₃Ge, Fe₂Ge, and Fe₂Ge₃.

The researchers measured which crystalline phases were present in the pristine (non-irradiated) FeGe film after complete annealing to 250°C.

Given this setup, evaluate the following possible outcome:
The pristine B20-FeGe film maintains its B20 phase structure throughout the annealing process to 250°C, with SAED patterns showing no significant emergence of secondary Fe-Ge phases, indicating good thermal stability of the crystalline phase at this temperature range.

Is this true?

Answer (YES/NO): YES